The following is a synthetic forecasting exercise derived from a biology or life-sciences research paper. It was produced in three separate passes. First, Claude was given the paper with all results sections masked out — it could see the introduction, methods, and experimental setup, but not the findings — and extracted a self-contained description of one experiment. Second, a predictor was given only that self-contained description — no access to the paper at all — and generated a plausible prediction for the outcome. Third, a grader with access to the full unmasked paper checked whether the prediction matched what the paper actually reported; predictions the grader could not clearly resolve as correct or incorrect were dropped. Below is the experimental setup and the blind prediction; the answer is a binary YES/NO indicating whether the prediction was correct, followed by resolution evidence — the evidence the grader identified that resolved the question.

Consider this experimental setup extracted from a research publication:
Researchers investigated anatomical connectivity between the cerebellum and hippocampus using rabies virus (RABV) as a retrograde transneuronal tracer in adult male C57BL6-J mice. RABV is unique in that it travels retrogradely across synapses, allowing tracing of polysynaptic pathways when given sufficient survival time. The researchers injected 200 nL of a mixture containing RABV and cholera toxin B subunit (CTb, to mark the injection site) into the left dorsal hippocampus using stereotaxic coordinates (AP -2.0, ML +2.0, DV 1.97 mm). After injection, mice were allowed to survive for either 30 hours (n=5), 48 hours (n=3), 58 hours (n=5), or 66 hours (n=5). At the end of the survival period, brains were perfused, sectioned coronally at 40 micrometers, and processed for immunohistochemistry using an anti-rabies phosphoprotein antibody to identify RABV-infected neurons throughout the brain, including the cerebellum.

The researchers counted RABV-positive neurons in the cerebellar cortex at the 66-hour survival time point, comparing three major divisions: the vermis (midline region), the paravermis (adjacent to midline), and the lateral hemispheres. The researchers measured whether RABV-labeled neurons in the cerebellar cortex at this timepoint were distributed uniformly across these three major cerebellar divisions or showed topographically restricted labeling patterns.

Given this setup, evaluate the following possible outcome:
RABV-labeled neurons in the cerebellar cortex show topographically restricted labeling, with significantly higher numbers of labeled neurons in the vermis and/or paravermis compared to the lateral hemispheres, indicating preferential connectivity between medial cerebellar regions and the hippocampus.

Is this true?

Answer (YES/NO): NO